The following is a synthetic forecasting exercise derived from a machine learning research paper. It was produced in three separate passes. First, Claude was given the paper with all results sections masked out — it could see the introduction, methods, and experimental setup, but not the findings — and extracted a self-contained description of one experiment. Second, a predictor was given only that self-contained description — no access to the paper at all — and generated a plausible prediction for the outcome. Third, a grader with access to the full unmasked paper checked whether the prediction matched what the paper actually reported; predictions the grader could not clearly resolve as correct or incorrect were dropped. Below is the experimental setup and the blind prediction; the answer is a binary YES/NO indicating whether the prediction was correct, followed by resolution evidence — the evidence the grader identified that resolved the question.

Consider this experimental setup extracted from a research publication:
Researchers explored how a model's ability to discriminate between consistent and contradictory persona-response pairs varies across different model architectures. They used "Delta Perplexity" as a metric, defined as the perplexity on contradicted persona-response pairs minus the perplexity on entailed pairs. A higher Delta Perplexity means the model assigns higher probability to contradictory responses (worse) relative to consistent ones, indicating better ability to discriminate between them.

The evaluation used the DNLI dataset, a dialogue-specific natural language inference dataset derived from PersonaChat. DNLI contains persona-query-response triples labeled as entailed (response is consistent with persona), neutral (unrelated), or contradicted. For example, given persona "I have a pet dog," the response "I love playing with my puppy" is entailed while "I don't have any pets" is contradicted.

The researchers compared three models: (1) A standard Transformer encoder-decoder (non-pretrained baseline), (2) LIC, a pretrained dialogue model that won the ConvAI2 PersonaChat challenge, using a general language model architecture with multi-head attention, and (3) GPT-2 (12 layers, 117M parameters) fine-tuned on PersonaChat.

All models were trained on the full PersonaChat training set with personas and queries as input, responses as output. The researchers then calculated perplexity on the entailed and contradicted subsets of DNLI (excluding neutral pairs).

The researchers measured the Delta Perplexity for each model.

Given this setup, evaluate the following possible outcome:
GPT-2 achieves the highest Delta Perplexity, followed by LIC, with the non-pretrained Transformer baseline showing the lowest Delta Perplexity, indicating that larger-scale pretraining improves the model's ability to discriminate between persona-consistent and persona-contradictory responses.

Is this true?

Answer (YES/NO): YES